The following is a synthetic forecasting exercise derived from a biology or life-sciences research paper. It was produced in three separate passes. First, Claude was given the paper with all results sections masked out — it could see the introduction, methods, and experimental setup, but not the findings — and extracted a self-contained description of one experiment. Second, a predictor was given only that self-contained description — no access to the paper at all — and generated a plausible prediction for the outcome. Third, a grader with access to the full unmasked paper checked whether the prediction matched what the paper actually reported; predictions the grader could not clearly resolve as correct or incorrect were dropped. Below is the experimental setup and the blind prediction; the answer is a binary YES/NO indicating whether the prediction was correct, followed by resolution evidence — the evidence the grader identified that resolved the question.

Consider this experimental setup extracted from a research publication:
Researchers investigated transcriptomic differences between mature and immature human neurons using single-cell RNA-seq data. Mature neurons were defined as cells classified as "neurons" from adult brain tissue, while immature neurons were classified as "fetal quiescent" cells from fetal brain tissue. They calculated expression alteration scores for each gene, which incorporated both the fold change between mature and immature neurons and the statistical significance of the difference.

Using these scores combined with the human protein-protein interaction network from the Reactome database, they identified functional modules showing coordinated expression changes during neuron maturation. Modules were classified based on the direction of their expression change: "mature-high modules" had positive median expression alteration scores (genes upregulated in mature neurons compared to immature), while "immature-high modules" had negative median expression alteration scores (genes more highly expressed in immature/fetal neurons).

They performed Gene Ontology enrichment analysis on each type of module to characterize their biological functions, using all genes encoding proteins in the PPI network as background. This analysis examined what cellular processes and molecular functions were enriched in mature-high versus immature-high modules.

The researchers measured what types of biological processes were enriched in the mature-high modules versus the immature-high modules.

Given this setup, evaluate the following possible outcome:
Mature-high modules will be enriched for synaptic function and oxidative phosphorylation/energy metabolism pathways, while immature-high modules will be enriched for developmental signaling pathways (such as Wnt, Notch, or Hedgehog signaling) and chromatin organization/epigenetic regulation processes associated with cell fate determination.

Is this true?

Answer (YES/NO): NO